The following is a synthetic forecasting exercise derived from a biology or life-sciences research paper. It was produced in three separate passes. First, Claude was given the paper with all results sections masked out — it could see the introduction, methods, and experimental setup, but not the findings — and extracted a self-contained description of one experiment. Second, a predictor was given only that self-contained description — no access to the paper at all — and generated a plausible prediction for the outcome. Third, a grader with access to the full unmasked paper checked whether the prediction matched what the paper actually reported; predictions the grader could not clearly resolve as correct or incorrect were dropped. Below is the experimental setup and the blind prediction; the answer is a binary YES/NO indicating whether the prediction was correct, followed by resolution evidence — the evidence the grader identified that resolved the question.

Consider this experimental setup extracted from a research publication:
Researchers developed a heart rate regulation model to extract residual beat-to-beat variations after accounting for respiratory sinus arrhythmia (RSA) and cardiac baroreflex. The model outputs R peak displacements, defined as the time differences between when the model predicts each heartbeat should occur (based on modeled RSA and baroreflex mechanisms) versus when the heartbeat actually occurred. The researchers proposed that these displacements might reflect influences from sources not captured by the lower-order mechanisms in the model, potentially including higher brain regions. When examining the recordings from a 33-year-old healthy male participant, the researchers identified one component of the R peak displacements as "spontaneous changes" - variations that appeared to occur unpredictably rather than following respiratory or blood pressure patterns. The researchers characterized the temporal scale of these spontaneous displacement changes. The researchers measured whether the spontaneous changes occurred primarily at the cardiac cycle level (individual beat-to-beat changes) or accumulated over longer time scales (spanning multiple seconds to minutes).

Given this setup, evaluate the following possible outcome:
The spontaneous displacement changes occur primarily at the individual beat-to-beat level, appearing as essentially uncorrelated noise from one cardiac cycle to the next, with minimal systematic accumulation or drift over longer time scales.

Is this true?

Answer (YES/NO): NO